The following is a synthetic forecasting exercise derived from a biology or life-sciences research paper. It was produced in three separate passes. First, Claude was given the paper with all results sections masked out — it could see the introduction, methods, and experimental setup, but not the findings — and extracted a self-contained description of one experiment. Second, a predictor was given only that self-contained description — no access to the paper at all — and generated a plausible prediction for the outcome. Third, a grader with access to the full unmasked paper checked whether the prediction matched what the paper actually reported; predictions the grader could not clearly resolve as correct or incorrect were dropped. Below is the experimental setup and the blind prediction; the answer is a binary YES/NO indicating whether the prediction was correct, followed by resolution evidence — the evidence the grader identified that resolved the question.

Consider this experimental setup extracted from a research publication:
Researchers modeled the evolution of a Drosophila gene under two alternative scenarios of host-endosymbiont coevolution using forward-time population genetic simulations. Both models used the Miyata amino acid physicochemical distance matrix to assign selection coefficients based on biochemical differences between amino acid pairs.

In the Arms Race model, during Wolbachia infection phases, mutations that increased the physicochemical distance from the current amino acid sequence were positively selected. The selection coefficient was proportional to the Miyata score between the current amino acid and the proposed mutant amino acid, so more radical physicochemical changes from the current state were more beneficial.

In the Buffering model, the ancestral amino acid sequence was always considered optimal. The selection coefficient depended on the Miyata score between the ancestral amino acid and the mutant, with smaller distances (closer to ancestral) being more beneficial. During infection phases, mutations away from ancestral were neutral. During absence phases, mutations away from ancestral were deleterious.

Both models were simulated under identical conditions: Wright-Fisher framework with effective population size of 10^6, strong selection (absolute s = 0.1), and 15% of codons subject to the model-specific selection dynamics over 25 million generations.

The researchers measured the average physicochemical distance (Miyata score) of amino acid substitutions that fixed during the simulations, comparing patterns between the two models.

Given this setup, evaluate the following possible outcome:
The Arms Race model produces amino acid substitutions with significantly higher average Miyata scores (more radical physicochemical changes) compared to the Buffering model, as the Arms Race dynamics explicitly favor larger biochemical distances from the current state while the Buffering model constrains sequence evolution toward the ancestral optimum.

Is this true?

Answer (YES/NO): YES